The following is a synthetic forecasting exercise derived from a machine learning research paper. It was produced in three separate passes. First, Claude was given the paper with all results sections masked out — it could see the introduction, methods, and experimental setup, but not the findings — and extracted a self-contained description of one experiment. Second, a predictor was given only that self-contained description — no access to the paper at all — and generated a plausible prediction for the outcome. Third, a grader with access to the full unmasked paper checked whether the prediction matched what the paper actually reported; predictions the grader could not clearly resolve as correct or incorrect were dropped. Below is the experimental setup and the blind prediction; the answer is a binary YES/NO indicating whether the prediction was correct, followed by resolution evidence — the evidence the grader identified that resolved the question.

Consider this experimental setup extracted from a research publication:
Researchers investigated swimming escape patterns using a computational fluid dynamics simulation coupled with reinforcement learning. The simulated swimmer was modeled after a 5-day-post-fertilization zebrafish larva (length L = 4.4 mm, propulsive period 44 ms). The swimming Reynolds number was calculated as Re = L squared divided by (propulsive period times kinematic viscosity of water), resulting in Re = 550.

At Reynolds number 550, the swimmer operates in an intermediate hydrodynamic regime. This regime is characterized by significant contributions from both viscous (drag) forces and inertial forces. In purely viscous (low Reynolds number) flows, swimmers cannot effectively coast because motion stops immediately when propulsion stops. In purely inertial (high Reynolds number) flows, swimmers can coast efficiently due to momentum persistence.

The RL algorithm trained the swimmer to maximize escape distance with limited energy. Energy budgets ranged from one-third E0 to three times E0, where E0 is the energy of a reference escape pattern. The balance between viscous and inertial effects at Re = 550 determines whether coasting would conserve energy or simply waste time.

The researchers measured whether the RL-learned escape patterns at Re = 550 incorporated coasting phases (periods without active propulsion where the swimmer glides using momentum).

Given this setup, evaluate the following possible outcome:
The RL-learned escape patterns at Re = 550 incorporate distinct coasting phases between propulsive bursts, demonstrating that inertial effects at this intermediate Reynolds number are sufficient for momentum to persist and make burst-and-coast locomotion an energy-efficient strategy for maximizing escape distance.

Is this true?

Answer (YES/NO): YES